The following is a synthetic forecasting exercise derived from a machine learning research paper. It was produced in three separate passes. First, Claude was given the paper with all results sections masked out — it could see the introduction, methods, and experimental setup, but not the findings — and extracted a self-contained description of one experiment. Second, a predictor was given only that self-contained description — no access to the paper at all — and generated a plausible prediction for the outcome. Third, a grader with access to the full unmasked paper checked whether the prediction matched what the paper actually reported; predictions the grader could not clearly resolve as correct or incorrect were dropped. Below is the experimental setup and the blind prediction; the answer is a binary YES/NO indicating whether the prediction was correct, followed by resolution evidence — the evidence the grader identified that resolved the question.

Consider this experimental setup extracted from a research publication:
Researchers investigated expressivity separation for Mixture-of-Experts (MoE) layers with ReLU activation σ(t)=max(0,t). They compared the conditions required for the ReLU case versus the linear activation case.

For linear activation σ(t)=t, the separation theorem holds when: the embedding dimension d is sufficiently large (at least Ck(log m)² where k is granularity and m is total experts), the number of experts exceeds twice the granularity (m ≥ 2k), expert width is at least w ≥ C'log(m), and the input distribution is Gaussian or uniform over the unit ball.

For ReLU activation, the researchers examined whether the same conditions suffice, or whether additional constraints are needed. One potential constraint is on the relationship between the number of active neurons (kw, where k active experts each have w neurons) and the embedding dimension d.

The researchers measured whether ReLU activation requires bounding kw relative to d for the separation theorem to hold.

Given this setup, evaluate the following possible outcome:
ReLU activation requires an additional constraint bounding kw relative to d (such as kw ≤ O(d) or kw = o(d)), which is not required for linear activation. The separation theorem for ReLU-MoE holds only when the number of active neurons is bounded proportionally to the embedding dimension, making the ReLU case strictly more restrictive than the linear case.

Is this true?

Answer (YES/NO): YES